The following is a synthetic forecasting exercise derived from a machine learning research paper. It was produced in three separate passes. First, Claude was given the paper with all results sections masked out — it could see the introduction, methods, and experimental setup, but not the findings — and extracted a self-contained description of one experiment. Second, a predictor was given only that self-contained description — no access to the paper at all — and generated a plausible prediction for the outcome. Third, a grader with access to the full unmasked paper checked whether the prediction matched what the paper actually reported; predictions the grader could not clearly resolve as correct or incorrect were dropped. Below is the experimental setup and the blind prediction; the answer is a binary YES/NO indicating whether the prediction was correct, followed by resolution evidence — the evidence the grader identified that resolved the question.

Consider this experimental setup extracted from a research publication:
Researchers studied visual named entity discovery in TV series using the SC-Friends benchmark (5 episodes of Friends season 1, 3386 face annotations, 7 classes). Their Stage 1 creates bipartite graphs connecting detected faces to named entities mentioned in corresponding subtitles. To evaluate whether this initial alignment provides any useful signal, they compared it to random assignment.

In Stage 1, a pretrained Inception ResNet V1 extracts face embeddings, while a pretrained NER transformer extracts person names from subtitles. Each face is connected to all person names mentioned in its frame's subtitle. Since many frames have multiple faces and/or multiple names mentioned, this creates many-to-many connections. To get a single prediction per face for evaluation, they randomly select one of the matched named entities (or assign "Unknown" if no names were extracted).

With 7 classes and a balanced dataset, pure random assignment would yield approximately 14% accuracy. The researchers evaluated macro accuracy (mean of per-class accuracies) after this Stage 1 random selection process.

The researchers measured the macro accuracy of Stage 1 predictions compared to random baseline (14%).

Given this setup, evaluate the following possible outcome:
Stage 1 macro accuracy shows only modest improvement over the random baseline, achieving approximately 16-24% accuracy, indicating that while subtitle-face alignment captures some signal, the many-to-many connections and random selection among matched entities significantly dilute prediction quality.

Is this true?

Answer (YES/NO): NO